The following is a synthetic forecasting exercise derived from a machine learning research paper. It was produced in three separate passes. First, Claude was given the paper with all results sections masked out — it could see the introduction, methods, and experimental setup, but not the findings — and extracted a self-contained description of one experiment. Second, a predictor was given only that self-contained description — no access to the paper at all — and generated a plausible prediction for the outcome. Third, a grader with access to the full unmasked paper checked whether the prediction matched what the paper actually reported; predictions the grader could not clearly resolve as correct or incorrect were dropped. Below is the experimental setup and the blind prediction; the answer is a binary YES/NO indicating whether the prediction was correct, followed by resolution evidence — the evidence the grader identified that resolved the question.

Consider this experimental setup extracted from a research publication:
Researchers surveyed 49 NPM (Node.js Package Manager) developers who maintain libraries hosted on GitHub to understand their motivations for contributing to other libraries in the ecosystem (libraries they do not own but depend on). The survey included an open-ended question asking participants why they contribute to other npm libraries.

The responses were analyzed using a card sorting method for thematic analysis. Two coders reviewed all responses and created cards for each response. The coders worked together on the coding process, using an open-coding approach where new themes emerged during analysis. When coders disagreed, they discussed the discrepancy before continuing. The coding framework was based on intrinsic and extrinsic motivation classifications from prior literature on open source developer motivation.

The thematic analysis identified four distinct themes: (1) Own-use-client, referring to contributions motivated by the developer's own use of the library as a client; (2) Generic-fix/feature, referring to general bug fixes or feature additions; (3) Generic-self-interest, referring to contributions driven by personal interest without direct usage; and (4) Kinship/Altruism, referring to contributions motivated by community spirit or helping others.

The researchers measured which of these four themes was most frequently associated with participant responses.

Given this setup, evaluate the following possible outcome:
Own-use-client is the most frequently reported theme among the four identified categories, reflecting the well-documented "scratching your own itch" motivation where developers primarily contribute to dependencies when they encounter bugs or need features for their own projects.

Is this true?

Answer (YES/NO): YES